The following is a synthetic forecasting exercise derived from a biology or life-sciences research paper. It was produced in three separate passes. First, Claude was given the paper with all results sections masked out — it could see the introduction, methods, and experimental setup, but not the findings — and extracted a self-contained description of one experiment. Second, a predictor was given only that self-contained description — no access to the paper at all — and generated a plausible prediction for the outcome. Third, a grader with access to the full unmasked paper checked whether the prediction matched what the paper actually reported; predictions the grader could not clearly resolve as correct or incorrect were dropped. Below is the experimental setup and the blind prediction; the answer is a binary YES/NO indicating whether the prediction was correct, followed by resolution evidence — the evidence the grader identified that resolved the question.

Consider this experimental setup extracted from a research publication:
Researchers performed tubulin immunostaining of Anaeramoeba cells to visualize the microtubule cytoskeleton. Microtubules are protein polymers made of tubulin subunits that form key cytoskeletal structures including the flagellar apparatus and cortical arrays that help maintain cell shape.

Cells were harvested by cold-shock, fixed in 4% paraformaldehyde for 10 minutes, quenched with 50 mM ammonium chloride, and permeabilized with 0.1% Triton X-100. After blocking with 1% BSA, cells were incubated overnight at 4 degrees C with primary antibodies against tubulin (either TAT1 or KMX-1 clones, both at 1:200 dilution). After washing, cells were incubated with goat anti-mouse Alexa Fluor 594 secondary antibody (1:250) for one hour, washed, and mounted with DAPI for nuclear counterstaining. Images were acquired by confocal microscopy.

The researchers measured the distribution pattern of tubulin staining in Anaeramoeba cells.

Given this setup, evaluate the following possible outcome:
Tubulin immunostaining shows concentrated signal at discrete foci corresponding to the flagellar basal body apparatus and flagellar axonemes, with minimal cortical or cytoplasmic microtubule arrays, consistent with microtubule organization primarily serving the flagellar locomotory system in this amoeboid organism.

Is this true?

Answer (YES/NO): NO